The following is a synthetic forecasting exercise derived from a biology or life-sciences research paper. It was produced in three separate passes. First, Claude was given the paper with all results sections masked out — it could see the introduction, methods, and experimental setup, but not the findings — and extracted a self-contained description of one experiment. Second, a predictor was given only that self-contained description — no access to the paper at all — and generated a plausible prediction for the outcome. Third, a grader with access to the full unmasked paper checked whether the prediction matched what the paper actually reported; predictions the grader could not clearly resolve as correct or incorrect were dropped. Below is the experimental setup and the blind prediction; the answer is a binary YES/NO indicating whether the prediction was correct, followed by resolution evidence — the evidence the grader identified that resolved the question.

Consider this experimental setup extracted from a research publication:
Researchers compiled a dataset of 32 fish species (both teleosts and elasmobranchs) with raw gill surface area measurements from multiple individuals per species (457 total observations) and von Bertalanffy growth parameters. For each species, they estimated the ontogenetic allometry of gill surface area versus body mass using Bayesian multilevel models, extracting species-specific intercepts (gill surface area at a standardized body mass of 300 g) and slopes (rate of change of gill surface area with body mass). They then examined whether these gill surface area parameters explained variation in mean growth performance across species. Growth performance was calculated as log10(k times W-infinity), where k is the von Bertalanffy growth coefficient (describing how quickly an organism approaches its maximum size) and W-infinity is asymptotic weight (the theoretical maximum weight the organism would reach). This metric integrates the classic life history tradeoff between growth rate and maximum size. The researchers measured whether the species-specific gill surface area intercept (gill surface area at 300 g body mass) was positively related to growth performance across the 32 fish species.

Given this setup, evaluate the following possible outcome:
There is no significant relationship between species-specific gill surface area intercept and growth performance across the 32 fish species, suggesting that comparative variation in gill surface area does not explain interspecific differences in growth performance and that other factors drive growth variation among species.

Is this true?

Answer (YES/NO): NO